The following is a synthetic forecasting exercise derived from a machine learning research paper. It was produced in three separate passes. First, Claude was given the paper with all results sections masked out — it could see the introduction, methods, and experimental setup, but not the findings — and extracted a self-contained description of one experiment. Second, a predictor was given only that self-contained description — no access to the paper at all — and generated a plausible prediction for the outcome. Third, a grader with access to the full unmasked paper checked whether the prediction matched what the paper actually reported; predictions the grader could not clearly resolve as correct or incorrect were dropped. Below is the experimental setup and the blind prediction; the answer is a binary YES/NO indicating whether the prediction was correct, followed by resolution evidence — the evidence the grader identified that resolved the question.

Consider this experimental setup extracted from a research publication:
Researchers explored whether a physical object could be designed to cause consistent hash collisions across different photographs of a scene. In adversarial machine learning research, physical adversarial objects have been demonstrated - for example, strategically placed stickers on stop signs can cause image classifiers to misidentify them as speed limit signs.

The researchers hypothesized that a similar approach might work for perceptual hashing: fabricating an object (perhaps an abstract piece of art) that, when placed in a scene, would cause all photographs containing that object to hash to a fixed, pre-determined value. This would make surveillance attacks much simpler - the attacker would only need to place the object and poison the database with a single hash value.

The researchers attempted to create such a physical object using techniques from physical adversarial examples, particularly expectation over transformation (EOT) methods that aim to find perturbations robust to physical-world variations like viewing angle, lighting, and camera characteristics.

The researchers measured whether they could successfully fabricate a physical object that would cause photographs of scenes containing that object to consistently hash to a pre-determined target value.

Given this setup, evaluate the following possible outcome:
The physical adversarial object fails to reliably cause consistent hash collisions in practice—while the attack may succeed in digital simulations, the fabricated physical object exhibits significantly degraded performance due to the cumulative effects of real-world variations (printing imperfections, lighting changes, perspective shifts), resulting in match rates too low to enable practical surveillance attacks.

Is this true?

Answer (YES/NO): YES